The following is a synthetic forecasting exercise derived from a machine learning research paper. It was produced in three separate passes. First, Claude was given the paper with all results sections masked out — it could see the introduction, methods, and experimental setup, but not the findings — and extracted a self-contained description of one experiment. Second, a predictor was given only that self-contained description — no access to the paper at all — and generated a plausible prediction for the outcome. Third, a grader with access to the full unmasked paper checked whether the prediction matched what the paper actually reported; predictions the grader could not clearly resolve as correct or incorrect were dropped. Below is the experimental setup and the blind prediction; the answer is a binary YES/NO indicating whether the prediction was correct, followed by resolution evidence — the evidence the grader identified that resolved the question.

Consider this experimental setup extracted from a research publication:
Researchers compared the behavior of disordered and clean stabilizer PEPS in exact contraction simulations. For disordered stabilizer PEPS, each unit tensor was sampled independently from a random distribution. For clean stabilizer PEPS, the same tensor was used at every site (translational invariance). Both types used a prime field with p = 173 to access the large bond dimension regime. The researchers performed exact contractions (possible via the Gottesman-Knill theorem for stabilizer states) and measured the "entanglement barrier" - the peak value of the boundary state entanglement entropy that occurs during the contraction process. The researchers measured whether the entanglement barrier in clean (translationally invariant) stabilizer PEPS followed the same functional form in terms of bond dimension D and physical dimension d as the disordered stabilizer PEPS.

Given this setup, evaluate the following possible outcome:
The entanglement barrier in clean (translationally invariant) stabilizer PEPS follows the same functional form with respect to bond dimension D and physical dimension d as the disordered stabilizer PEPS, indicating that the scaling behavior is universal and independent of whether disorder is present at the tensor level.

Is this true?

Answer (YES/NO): YES